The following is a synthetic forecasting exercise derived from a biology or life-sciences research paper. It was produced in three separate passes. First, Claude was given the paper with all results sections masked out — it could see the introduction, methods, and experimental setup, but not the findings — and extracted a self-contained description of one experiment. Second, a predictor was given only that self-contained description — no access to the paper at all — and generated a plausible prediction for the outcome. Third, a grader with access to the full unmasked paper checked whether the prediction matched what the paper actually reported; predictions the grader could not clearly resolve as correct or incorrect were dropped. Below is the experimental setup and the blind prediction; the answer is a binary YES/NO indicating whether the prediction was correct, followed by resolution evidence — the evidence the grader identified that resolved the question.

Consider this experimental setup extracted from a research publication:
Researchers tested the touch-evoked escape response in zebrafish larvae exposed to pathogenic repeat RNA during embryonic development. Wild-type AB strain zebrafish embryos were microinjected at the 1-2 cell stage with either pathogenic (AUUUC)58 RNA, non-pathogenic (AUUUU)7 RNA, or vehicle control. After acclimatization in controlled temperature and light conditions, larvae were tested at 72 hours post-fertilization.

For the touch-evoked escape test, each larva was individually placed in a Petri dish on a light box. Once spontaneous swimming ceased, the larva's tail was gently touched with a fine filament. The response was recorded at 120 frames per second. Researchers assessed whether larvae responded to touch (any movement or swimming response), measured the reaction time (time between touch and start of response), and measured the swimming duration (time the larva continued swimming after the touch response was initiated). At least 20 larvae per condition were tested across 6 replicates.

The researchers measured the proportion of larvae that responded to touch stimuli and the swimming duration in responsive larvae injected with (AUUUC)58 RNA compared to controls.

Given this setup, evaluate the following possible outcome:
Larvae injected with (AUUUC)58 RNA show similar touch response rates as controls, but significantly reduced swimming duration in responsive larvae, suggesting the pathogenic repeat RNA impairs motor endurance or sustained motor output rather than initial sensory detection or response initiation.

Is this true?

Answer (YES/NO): NO